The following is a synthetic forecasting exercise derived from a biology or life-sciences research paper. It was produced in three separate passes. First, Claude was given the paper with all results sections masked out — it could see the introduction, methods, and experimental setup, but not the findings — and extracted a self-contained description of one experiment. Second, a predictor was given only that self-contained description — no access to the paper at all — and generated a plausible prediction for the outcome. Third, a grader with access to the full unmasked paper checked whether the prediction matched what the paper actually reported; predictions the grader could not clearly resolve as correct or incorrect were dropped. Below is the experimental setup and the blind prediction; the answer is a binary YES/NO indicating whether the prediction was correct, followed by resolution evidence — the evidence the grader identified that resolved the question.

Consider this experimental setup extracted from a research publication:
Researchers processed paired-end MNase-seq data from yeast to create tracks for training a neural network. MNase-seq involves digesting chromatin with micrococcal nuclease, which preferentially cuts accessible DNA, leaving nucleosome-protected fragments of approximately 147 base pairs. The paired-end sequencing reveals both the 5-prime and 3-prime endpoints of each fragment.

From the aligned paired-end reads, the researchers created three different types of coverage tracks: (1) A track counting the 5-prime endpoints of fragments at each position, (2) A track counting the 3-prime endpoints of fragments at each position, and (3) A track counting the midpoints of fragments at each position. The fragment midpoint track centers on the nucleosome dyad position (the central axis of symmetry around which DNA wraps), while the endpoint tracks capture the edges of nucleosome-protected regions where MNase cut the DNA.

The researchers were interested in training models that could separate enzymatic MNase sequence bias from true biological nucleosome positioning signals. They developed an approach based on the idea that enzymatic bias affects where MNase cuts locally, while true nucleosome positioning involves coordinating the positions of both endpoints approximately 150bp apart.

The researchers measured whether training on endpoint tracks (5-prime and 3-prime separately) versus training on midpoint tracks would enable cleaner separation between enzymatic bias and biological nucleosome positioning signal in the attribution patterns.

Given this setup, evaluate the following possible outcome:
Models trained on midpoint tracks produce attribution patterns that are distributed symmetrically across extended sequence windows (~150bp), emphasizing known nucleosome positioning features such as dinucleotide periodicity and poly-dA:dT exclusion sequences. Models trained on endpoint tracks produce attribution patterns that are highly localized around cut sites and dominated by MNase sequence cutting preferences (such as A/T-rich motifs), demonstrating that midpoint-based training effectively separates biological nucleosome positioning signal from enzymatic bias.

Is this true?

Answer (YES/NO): NO